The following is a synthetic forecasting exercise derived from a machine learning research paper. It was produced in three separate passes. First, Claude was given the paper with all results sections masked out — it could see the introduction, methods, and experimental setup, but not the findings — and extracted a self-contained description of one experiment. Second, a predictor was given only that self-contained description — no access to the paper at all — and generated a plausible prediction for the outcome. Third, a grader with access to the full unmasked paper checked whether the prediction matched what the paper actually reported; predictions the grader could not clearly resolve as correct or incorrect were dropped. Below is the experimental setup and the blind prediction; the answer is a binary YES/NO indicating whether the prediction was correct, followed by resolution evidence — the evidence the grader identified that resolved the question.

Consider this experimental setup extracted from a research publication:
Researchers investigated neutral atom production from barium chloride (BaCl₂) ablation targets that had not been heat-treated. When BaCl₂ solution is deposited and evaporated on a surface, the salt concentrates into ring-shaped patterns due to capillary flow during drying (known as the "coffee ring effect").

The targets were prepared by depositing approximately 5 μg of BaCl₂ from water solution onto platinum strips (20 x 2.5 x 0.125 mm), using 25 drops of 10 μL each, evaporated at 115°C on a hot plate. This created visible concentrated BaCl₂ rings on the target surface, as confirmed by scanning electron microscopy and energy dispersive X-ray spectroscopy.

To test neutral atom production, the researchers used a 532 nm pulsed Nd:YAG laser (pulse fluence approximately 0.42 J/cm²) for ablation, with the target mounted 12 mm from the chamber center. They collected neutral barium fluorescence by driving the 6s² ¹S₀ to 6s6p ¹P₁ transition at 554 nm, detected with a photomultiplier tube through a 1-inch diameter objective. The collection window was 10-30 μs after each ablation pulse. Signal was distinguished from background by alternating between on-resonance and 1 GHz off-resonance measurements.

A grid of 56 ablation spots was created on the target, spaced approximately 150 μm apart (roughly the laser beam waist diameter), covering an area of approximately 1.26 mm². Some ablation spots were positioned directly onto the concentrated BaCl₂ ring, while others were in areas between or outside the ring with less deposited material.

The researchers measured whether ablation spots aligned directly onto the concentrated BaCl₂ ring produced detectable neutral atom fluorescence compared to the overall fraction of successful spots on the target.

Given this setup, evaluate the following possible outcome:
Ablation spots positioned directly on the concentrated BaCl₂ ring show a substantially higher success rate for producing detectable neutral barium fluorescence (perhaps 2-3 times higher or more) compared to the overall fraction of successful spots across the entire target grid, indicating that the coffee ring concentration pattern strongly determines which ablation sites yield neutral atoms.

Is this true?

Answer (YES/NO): YES